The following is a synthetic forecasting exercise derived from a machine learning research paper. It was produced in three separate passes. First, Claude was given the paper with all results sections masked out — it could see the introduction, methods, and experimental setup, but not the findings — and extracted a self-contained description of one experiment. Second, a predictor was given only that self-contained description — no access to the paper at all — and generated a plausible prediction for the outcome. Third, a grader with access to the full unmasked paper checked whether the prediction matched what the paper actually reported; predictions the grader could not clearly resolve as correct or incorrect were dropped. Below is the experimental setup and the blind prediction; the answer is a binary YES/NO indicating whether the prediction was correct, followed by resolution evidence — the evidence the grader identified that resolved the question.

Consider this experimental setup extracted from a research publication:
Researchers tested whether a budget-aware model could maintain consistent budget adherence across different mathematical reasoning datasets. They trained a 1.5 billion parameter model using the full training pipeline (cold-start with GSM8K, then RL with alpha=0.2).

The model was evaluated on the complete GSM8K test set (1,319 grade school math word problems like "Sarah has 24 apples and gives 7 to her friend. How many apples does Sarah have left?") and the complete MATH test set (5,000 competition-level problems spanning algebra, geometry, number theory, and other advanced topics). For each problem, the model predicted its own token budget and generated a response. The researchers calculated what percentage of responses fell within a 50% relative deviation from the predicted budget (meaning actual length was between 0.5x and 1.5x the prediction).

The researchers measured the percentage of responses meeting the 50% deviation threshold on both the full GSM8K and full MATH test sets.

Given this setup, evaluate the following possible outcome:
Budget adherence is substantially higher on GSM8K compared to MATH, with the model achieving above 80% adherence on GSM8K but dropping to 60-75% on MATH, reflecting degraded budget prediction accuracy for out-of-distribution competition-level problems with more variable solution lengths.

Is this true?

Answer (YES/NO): NO